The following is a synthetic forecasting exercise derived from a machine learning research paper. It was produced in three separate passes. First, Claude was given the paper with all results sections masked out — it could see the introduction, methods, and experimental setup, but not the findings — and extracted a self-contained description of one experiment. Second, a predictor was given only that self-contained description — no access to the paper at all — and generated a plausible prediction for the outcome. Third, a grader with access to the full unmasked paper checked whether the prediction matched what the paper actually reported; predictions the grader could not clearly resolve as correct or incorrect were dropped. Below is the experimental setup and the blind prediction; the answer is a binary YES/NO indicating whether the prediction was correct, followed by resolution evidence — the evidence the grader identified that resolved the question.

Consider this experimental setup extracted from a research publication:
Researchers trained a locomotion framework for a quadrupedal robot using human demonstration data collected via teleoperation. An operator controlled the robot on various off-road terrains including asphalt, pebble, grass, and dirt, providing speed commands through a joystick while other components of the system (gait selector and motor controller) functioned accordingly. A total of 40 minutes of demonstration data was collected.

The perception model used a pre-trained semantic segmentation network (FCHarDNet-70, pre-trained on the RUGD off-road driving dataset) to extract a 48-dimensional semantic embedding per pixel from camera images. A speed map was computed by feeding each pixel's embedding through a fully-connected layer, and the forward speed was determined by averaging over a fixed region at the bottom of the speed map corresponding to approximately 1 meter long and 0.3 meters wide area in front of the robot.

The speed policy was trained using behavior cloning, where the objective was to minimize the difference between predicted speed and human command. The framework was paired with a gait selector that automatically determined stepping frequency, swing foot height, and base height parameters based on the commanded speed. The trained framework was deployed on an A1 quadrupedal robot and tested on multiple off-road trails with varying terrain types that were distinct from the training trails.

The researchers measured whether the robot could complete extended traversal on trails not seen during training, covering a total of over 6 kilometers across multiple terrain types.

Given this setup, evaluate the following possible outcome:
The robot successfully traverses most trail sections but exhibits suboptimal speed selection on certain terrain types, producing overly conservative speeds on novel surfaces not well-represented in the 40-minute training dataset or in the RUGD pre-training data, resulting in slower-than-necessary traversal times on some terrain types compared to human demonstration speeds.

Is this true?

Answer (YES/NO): NO